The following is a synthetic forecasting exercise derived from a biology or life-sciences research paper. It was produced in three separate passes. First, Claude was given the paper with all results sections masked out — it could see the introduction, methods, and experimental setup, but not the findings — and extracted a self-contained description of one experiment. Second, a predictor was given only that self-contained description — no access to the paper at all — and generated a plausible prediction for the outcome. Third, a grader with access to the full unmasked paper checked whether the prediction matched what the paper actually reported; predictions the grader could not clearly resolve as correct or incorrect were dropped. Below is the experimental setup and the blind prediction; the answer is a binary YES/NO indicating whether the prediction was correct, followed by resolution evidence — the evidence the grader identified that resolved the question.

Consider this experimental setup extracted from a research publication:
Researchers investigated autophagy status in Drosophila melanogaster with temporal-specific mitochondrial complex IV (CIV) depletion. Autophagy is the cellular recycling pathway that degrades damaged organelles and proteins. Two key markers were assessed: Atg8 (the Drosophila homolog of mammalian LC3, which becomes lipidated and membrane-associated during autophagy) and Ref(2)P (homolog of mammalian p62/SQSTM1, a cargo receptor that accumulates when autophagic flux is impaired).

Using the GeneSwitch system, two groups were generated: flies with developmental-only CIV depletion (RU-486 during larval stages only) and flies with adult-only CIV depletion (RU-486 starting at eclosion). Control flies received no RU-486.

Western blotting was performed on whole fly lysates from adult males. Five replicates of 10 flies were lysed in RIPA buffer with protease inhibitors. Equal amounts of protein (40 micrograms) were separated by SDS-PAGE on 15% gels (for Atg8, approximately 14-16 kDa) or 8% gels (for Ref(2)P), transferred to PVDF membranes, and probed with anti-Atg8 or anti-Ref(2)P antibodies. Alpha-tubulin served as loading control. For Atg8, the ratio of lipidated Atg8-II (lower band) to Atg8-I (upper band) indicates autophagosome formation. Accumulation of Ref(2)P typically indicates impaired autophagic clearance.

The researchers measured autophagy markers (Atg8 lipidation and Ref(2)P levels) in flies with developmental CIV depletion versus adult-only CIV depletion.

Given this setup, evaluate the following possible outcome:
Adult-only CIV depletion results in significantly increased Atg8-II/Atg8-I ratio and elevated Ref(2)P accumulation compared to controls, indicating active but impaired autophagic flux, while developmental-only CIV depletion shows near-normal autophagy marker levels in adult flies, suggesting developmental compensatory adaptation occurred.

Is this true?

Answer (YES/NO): NO